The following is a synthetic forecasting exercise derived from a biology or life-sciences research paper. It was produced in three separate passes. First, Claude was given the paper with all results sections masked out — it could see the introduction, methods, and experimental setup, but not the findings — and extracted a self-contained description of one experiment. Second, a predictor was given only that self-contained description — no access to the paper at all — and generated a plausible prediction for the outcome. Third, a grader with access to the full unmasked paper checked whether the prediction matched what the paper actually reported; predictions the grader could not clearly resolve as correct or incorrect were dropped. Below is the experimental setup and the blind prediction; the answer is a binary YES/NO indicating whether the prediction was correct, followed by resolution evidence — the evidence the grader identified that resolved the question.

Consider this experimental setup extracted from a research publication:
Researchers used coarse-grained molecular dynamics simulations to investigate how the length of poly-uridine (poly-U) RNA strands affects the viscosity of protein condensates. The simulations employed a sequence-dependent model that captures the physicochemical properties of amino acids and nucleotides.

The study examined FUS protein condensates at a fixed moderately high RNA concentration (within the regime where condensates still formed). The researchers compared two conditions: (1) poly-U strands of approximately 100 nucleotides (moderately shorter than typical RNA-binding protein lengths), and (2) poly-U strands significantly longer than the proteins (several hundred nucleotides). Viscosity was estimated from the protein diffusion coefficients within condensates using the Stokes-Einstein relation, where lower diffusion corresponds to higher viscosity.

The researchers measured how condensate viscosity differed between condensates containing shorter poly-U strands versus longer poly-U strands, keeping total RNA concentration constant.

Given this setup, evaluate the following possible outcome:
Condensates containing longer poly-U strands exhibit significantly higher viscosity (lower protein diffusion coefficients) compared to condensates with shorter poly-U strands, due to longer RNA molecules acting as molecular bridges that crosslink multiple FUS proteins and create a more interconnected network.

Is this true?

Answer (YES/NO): NO